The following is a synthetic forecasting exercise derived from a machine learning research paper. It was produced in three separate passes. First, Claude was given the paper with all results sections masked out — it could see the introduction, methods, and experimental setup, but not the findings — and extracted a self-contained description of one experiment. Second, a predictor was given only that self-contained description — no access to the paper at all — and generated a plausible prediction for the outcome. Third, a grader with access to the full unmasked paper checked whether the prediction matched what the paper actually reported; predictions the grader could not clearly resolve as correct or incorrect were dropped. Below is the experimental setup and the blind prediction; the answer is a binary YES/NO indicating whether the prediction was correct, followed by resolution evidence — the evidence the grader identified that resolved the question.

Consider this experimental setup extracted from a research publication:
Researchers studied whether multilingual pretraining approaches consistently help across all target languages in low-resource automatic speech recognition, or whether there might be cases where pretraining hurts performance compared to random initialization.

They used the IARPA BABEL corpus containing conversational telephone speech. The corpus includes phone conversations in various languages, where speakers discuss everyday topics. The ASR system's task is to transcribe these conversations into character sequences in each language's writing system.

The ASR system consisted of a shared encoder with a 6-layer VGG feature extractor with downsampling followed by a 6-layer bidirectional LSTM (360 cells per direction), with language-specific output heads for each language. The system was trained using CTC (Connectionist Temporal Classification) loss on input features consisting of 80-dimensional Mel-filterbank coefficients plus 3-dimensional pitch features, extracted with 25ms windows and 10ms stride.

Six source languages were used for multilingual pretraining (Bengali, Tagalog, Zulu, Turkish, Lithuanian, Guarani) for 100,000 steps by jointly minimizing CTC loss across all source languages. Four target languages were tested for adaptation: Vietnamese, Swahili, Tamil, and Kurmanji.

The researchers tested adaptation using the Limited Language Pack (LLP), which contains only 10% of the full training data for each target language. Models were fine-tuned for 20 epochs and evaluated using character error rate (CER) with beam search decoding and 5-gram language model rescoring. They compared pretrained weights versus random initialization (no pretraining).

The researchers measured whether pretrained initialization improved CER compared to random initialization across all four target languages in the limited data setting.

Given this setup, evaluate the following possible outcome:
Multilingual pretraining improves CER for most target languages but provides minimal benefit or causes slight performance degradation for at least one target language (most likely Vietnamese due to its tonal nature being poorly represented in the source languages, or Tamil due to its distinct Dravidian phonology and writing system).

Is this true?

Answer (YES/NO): YES